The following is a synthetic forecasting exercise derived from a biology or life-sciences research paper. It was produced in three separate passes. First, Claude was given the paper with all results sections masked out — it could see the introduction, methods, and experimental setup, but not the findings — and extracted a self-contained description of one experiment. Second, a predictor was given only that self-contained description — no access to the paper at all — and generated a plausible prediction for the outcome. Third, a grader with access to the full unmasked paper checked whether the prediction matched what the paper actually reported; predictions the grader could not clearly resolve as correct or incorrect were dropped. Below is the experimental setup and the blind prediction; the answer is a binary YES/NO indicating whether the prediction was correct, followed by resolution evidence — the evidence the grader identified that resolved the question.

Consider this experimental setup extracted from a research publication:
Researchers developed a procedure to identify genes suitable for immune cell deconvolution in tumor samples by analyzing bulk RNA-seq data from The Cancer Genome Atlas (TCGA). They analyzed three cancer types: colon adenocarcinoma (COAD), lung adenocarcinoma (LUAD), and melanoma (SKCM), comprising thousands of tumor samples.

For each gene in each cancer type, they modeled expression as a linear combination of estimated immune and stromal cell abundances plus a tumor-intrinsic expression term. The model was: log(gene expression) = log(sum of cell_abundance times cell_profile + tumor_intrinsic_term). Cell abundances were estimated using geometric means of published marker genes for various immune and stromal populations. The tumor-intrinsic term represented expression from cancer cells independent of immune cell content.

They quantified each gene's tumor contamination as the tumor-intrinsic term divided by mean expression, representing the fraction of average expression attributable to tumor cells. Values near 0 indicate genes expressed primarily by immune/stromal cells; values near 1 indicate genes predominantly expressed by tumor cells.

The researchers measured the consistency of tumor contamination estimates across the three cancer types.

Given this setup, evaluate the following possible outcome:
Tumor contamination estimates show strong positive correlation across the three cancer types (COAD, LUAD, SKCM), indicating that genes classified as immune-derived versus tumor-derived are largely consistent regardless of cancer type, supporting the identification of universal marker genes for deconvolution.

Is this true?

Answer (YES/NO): YES